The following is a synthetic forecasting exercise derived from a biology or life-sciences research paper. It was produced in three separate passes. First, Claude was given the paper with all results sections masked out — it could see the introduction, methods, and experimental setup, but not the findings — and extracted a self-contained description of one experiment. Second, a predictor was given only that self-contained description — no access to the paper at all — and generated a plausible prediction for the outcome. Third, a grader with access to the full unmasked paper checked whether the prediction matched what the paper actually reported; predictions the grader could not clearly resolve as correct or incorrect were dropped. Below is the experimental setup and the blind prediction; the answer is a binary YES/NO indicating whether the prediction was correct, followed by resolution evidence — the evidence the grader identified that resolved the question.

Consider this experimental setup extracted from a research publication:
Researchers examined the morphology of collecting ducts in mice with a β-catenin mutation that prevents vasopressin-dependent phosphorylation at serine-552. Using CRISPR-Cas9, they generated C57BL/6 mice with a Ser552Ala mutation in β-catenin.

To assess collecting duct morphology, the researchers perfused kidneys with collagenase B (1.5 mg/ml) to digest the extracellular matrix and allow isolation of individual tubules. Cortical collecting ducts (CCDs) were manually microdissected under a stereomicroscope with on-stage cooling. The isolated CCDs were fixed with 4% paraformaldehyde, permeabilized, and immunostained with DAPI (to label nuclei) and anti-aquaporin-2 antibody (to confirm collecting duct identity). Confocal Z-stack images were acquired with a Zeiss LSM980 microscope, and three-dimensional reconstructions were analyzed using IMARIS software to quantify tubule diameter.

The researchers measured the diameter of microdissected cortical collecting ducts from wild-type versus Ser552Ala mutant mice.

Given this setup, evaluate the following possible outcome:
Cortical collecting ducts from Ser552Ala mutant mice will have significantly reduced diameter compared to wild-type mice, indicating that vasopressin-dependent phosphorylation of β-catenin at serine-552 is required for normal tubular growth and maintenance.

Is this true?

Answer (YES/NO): YES